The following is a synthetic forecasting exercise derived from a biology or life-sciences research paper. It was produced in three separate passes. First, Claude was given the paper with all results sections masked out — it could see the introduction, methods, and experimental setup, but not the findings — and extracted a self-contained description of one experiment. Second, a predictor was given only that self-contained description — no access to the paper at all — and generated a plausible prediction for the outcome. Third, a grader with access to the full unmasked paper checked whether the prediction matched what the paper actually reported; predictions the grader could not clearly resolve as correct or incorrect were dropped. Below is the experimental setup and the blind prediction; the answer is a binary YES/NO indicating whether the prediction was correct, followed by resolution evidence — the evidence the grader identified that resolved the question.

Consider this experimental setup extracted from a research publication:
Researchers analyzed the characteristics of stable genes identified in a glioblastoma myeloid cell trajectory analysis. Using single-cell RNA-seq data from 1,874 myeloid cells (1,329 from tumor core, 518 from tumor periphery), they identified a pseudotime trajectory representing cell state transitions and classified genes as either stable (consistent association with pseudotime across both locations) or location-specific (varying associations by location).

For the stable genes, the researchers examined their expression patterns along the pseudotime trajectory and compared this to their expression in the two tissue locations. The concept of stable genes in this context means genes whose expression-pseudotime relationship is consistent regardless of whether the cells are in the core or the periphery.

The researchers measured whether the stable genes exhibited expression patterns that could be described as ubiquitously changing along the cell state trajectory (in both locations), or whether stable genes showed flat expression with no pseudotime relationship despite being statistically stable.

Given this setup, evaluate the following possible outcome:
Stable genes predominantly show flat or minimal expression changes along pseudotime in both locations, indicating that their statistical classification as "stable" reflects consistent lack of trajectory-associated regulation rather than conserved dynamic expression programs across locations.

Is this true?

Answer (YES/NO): NO